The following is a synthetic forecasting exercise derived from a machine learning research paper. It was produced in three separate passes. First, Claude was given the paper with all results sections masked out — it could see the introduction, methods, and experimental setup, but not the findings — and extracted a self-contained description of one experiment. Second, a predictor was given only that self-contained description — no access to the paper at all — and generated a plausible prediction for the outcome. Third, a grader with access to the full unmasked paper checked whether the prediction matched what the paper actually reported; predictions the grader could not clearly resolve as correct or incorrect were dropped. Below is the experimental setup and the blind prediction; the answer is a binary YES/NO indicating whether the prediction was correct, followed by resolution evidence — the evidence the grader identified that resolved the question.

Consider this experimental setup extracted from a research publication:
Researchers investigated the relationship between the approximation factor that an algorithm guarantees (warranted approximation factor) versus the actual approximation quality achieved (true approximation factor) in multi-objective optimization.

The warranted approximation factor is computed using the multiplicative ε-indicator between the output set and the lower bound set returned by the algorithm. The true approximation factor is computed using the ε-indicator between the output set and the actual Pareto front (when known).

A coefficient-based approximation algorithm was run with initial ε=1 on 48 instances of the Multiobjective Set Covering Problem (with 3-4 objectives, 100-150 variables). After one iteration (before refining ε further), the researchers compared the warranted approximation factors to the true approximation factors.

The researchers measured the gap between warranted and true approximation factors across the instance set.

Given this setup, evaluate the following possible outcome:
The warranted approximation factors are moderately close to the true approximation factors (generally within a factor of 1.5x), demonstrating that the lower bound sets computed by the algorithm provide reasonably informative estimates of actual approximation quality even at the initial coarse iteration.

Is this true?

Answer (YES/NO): NO